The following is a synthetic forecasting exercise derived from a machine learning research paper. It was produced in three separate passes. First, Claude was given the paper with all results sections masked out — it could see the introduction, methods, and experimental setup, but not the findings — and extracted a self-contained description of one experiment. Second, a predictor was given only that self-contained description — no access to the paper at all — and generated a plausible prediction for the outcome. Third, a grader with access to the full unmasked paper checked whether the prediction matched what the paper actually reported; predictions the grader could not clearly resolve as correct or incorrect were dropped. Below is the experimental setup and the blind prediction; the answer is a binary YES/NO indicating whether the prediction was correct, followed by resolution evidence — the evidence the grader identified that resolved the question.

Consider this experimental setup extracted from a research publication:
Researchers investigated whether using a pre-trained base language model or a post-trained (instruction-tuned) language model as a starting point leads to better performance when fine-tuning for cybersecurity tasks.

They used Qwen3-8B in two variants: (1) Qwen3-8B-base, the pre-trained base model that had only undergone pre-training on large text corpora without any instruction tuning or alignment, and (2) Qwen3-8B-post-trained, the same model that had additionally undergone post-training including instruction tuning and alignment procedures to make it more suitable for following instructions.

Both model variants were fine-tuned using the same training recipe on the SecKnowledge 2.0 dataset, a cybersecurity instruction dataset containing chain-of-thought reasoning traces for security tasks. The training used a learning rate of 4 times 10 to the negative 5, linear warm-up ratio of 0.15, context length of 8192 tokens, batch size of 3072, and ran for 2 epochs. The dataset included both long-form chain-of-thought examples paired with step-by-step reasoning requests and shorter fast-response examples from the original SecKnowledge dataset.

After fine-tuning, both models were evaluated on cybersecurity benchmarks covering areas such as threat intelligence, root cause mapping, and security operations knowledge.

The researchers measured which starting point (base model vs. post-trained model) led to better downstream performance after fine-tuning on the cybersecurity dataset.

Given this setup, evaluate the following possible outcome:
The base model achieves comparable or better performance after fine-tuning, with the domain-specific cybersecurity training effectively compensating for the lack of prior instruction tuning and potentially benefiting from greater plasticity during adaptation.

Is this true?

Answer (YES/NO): YES